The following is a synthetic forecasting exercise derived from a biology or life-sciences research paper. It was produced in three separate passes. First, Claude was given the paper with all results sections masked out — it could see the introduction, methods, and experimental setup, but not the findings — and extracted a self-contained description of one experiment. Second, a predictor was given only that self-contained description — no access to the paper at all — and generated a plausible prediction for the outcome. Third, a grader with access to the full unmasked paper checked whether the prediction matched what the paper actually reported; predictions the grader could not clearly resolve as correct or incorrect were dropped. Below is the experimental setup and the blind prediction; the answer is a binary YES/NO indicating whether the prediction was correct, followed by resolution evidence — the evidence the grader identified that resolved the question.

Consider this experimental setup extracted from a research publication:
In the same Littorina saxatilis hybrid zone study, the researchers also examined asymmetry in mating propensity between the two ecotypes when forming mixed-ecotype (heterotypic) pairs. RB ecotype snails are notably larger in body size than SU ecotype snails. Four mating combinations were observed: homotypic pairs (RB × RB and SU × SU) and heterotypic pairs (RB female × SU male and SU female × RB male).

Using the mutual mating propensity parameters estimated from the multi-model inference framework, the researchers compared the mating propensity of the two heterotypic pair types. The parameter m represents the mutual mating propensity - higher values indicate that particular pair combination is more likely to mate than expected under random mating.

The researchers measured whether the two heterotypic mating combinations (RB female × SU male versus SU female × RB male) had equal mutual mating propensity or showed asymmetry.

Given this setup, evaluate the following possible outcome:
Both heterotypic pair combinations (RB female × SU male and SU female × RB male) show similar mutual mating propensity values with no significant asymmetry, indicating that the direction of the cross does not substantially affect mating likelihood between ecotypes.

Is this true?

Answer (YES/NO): NO